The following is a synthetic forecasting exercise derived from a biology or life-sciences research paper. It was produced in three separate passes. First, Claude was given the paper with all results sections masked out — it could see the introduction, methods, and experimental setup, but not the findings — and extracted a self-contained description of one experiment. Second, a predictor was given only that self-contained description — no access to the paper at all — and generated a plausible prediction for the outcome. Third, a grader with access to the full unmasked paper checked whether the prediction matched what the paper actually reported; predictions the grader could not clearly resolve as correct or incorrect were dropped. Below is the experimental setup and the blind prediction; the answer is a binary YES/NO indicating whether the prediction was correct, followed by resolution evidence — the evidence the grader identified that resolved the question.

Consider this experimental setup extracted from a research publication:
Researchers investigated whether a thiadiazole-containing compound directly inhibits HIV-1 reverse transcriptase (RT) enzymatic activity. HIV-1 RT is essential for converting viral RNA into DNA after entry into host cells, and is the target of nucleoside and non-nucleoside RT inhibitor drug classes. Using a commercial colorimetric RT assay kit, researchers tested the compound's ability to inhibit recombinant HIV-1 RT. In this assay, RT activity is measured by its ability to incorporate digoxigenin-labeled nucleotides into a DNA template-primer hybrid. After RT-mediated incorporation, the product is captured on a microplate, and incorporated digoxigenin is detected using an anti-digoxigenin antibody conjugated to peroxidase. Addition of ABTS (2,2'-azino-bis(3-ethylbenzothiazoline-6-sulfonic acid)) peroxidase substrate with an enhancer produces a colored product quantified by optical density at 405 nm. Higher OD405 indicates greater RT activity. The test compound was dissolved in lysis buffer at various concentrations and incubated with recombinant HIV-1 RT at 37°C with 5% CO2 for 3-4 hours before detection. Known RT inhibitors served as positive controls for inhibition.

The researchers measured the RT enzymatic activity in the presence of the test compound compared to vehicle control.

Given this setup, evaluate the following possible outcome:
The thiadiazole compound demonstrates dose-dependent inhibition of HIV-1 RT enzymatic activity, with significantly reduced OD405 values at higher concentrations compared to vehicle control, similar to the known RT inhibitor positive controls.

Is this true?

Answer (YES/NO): NO